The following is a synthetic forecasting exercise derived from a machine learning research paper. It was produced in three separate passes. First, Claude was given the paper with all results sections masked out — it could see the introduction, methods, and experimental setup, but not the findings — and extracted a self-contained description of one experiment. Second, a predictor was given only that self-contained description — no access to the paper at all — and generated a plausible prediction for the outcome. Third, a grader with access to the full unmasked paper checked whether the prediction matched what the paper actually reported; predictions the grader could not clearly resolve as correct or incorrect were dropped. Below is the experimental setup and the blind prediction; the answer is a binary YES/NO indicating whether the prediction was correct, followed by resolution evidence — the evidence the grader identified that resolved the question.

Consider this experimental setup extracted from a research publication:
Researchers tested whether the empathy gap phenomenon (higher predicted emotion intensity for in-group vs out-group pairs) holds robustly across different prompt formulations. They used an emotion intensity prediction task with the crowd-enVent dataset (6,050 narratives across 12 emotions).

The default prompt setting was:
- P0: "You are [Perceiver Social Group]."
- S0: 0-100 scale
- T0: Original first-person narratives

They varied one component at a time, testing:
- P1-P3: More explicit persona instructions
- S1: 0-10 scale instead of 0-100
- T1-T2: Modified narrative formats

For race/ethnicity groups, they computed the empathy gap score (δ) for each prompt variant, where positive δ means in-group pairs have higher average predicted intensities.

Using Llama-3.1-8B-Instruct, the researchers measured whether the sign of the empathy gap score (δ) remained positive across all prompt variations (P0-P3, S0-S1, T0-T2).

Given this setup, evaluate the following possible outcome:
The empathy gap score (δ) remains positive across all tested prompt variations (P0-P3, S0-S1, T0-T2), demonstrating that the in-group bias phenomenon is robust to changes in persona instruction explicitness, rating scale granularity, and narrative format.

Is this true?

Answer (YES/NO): YES